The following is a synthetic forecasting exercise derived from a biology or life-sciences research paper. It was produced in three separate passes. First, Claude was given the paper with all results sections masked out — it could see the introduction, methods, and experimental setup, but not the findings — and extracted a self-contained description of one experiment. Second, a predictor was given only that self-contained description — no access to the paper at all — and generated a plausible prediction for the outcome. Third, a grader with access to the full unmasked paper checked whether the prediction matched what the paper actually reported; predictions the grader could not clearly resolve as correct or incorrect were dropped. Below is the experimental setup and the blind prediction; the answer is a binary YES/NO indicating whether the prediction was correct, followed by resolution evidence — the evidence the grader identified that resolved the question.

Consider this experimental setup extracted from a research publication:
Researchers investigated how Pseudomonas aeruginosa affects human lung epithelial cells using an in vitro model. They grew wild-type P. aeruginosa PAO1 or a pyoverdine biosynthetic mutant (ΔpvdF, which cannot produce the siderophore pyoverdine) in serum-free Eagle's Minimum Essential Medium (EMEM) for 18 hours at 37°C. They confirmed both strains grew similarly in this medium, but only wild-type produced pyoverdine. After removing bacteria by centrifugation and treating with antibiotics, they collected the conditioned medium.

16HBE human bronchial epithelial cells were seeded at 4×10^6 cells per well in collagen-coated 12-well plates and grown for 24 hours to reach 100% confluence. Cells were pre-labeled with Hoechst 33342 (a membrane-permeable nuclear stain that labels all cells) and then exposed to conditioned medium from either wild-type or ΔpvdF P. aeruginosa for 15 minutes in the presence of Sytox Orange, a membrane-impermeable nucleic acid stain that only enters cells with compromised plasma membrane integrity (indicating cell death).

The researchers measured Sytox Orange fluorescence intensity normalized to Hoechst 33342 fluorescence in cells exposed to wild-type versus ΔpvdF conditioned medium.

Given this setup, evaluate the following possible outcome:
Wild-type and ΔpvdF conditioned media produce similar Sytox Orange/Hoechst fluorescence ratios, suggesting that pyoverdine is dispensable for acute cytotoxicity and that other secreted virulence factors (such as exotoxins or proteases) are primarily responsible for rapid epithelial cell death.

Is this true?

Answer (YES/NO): NO